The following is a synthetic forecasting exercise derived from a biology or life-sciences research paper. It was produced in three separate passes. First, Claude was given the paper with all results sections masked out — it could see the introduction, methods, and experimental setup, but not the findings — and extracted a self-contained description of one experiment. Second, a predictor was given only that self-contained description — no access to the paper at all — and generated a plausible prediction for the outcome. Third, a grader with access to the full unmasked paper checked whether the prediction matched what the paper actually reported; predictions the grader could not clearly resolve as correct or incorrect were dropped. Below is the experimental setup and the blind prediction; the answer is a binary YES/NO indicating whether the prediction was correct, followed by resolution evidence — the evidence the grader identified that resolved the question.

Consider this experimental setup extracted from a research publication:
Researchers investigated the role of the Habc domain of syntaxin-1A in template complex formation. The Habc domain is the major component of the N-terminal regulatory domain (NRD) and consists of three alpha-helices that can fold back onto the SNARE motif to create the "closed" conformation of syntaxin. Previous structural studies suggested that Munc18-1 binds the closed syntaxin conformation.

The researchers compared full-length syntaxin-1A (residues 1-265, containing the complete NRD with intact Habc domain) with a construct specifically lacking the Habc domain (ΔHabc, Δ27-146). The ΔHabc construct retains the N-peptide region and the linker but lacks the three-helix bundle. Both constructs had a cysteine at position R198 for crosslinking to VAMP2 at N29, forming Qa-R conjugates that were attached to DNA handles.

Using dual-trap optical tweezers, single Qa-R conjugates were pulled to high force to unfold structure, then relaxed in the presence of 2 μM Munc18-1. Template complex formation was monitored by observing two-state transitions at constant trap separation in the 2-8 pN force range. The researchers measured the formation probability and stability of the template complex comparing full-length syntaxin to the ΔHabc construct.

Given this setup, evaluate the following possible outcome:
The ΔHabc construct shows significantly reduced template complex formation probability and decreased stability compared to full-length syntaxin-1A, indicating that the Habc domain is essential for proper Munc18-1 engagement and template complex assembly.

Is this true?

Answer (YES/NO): NO